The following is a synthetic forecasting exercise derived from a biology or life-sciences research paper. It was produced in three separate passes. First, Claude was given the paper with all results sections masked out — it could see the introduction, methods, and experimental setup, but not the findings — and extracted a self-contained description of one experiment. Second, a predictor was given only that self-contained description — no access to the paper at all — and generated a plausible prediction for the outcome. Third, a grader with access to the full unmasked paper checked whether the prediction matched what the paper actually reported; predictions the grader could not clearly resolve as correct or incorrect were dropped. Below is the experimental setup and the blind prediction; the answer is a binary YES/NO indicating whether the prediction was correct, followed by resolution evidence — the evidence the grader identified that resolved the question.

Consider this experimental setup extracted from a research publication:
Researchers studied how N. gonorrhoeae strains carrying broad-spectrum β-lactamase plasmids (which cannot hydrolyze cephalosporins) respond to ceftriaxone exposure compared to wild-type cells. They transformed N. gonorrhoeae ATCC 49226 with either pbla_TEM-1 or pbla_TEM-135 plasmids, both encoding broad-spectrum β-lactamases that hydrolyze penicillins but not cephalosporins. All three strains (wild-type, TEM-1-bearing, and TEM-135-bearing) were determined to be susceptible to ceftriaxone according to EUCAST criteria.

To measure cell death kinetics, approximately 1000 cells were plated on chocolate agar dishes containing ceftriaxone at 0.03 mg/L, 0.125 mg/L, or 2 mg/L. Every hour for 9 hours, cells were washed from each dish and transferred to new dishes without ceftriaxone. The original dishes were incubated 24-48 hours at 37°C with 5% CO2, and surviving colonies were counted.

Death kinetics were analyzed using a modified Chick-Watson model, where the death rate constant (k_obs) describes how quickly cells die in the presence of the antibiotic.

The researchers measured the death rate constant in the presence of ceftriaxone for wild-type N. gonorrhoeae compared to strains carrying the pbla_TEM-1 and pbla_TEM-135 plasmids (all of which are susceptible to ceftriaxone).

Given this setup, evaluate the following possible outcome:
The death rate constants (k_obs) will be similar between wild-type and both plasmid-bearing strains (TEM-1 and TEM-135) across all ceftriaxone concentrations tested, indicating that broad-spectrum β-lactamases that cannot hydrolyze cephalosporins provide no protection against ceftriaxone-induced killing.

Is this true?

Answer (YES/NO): NO